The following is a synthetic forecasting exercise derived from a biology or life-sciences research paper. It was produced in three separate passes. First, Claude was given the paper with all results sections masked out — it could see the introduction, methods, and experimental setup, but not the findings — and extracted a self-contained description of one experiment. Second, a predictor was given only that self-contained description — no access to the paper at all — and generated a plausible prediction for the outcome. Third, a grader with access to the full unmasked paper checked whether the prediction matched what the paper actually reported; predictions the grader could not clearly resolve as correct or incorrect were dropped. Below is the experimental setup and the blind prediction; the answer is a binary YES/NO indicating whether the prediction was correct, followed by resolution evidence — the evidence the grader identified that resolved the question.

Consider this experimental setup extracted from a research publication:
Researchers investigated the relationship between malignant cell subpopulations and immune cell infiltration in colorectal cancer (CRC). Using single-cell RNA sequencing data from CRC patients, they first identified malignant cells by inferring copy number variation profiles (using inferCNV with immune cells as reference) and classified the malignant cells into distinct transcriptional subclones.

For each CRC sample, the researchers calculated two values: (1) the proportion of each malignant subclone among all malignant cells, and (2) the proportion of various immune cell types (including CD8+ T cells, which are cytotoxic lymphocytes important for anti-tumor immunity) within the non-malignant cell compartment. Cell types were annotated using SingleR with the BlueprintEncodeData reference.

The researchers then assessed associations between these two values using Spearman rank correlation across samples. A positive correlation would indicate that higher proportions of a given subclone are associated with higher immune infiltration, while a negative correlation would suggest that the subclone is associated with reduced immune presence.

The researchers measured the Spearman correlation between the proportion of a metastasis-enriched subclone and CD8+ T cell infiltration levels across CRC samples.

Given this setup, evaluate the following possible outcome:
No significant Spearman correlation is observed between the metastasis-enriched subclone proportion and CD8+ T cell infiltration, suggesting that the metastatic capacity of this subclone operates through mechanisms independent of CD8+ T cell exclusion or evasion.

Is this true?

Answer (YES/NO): NO